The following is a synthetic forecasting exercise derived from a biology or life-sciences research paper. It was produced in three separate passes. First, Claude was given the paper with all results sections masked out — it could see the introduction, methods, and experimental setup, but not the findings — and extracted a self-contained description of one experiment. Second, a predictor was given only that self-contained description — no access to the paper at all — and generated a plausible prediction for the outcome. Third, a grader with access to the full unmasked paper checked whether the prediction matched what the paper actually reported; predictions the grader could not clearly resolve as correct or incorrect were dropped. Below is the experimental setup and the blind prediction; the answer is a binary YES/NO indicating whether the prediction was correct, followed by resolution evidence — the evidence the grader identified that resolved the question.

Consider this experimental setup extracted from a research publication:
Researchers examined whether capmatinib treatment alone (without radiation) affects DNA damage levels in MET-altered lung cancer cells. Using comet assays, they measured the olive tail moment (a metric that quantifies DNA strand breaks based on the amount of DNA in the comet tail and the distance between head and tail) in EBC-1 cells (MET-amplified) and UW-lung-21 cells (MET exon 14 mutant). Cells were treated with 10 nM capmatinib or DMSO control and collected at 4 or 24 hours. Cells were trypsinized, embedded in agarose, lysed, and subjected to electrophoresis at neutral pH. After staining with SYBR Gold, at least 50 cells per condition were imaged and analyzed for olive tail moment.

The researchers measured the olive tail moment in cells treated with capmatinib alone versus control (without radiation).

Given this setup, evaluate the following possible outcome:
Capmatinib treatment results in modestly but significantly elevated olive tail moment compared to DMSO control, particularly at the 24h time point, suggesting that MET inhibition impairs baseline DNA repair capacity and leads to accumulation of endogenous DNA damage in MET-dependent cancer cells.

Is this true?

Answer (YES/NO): NO